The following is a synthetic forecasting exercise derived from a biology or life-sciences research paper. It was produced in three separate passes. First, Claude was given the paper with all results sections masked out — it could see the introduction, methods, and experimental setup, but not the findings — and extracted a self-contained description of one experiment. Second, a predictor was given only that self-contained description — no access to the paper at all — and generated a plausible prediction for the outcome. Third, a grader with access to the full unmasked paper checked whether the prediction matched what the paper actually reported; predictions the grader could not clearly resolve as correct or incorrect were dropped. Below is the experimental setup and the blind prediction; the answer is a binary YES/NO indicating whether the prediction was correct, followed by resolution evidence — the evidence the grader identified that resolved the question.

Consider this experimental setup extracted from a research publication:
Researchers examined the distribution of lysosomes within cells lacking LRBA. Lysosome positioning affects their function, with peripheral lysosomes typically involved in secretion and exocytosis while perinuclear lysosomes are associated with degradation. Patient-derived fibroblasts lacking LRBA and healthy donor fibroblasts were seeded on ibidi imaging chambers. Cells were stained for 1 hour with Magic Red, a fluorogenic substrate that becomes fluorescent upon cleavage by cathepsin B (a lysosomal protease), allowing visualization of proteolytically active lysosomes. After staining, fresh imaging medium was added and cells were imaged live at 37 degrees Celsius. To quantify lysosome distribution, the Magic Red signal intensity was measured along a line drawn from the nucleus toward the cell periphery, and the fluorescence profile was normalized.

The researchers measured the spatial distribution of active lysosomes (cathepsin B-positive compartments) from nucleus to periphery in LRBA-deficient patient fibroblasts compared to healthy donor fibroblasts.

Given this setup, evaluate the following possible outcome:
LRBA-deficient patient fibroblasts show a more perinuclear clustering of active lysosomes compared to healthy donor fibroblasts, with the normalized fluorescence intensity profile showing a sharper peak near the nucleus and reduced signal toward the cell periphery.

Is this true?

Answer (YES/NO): NO